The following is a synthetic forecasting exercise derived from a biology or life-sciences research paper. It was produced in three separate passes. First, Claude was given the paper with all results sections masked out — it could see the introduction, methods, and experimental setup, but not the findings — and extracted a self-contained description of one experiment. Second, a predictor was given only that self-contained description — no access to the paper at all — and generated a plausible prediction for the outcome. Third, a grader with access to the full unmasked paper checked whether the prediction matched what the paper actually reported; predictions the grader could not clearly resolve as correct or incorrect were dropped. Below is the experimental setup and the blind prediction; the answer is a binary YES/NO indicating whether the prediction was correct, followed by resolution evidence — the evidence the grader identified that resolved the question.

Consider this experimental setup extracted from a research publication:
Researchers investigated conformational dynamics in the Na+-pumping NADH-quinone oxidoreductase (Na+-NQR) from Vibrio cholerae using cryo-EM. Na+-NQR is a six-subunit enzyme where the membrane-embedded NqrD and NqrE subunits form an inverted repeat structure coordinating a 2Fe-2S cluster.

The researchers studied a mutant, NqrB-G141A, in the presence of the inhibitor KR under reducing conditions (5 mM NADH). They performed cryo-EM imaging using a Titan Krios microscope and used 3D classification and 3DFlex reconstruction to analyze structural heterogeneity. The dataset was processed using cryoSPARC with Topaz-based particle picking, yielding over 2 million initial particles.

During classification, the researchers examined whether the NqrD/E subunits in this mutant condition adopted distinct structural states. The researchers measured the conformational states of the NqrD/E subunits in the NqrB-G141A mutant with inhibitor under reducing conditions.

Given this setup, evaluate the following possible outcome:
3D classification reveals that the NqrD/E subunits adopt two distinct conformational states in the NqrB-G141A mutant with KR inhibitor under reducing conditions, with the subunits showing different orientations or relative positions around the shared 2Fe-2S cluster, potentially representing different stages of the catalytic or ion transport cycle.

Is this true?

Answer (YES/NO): YES